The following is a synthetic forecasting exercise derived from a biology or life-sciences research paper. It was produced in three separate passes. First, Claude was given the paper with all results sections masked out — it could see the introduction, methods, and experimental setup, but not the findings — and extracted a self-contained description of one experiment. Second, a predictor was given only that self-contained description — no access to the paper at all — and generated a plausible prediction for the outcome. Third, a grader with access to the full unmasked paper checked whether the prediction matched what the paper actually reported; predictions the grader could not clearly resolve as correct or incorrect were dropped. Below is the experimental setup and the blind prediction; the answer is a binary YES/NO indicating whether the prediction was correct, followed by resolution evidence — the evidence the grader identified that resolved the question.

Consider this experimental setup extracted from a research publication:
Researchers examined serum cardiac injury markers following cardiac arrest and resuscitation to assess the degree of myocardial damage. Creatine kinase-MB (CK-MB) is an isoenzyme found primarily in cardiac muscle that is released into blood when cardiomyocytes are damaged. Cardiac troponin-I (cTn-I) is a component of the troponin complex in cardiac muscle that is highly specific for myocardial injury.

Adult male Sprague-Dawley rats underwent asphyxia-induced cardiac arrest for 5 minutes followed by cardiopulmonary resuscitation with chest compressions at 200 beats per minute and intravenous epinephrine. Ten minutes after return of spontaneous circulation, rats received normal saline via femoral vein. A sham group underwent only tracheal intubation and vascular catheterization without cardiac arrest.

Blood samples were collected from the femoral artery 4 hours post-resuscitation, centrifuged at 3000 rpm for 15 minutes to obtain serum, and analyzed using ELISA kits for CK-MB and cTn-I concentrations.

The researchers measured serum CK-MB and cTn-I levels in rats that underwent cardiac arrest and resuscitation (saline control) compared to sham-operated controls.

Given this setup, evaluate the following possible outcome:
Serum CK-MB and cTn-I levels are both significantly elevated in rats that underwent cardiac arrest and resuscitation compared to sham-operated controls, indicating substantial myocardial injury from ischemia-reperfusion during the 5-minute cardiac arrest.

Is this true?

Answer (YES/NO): YES